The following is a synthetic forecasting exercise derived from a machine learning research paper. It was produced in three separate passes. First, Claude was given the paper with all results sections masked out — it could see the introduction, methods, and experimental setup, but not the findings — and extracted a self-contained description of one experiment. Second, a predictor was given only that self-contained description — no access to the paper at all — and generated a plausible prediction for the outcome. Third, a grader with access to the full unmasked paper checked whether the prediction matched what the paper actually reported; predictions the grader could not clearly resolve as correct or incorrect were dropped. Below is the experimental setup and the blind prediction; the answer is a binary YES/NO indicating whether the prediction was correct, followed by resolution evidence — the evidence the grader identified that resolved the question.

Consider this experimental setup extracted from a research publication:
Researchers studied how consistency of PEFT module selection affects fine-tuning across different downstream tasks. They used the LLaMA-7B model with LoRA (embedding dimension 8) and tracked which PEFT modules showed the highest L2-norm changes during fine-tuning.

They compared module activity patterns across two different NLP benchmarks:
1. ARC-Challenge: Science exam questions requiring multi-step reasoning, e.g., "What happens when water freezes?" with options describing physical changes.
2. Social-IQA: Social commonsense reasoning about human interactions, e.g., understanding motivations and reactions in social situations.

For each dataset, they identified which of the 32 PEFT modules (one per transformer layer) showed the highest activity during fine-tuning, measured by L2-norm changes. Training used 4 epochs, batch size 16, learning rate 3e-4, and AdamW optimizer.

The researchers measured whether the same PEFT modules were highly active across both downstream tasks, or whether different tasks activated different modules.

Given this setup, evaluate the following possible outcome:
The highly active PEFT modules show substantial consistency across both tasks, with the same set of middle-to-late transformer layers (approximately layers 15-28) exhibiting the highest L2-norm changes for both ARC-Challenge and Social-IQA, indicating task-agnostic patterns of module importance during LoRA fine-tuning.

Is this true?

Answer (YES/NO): NO